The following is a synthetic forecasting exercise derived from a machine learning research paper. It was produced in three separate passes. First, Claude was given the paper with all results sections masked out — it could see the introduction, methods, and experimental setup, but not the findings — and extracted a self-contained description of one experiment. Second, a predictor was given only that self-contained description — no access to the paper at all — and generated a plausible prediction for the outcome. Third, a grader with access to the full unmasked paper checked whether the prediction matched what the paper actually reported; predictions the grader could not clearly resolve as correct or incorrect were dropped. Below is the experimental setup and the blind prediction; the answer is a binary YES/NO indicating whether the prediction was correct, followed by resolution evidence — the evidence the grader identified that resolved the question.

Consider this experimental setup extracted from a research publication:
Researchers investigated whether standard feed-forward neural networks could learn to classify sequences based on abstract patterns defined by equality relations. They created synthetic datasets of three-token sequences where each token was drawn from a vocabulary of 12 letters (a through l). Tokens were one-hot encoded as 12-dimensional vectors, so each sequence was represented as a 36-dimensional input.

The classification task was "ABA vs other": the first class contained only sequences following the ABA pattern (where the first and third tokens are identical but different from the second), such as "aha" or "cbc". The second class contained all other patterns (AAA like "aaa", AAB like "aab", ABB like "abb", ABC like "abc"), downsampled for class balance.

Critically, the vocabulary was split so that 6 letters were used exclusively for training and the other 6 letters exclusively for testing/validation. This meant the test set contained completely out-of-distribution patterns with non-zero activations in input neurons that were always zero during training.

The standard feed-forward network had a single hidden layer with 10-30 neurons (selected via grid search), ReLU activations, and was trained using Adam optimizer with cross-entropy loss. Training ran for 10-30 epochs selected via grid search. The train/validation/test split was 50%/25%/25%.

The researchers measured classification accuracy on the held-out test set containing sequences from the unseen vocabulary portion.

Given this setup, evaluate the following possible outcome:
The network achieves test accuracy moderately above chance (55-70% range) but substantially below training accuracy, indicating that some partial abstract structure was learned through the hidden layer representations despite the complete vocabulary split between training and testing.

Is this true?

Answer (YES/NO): NO